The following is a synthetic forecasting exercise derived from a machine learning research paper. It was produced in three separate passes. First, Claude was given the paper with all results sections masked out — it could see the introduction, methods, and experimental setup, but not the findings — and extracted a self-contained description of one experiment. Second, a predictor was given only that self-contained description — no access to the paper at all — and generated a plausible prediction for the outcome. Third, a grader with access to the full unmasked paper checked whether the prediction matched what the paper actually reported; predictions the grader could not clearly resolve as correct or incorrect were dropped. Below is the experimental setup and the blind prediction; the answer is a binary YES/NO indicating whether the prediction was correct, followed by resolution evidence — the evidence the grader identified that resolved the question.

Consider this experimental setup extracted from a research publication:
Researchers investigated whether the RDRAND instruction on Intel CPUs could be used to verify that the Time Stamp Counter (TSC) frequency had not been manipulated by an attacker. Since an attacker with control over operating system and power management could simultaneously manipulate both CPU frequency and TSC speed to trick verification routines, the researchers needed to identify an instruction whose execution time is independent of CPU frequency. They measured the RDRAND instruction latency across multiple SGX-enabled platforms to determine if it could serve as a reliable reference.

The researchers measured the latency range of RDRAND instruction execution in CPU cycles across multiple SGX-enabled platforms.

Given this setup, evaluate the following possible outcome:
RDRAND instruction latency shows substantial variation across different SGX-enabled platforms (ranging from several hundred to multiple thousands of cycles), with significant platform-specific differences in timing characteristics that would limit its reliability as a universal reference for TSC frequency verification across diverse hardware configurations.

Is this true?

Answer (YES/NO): NO